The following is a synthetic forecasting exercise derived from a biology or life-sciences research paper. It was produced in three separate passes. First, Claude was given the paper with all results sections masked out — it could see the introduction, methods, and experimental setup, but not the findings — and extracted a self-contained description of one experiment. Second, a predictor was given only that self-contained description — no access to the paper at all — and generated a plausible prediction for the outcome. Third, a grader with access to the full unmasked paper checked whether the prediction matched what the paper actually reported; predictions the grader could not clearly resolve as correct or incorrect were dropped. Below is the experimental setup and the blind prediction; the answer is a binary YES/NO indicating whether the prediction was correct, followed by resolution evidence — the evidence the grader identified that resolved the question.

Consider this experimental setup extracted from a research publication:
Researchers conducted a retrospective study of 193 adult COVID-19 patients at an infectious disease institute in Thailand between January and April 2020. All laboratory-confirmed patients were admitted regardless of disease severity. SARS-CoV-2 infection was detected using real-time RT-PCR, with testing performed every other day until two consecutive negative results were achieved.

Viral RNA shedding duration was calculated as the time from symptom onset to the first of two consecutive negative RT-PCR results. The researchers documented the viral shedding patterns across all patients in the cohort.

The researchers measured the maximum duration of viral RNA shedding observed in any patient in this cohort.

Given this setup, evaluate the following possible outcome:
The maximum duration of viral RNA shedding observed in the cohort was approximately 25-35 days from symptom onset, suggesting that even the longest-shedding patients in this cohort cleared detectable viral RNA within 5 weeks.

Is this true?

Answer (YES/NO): NO